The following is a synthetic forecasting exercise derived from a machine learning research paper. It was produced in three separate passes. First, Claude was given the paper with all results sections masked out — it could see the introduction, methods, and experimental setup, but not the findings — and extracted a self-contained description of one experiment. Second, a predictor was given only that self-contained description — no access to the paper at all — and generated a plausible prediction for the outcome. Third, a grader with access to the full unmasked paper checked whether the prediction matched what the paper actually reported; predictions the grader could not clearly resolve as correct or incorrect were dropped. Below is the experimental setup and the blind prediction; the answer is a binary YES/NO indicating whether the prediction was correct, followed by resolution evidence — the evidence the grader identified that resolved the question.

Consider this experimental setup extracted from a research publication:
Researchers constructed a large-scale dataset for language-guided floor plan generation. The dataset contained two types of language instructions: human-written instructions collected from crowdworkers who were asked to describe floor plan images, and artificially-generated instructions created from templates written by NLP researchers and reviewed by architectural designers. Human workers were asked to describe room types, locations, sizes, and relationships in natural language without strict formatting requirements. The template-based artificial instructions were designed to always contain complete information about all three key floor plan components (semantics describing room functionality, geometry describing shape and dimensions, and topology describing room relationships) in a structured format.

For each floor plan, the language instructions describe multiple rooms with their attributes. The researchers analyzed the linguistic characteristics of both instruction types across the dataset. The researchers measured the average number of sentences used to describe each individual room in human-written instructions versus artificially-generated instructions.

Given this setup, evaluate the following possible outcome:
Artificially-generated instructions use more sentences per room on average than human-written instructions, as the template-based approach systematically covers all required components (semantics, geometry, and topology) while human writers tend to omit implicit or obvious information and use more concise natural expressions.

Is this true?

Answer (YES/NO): YES